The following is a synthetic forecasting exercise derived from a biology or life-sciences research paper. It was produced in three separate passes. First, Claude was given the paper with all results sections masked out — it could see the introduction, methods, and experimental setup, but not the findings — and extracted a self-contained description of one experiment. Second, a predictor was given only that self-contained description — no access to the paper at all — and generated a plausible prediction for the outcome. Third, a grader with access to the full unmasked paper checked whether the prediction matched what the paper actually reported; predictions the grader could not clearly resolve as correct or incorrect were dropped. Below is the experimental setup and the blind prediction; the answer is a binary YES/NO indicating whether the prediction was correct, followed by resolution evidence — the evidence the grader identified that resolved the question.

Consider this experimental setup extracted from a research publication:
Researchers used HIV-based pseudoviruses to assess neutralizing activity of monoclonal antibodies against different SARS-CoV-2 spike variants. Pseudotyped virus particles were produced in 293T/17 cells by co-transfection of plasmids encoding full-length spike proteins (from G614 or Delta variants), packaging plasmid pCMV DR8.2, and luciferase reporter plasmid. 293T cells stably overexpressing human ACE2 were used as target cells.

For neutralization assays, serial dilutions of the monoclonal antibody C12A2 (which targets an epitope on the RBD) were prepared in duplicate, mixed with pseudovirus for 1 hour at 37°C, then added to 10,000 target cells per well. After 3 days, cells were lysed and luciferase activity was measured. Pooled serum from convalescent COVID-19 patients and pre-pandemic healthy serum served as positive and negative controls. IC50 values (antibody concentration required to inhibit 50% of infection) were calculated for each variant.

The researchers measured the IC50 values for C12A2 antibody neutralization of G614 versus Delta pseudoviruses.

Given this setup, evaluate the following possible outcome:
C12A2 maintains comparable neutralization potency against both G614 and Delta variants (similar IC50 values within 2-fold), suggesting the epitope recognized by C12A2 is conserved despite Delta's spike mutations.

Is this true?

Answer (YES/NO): YES